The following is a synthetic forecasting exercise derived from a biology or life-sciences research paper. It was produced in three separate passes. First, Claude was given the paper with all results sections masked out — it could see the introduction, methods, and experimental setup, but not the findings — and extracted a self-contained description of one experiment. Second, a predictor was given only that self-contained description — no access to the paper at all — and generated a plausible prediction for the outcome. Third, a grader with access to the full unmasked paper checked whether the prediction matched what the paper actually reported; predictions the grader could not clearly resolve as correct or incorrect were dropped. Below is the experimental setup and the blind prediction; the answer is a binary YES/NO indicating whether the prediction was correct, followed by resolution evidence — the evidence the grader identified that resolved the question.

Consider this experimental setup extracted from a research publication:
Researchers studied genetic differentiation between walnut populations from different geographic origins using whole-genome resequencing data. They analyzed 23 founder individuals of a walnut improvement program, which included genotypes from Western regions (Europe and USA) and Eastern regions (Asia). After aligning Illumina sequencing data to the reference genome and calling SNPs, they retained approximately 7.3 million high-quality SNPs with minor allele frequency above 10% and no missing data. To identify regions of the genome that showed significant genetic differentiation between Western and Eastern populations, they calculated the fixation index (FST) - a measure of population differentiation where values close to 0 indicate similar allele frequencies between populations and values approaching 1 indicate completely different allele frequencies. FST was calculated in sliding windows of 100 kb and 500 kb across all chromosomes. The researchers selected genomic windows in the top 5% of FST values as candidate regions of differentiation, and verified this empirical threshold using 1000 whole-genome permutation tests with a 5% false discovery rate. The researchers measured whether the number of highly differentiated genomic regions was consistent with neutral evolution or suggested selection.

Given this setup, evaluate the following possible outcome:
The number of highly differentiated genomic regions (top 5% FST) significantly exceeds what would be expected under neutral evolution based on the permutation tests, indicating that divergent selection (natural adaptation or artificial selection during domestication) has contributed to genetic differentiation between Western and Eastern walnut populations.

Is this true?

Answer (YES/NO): NO